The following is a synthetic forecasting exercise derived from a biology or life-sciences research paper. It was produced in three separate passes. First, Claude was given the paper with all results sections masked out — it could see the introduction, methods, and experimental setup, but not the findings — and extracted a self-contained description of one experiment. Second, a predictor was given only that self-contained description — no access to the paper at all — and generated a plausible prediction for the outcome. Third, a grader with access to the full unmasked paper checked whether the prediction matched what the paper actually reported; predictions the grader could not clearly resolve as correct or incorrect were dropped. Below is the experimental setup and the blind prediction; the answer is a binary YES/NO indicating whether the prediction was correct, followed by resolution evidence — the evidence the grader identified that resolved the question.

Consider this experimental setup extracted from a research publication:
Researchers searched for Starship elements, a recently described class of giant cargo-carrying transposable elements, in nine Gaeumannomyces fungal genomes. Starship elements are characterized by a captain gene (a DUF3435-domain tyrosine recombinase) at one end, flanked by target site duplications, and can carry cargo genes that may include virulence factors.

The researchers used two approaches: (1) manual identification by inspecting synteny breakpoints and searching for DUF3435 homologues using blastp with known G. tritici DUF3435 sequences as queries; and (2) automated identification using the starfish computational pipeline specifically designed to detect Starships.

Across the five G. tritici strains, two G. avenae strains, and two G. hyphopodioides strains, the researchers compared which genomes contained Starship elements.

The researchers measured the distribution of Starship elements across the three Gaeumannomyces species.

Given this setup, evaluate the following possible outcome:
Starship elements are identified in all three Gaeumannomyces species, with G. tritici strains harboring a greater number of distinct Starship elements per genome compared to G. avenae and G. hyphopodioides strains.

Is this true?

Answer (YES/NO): NO